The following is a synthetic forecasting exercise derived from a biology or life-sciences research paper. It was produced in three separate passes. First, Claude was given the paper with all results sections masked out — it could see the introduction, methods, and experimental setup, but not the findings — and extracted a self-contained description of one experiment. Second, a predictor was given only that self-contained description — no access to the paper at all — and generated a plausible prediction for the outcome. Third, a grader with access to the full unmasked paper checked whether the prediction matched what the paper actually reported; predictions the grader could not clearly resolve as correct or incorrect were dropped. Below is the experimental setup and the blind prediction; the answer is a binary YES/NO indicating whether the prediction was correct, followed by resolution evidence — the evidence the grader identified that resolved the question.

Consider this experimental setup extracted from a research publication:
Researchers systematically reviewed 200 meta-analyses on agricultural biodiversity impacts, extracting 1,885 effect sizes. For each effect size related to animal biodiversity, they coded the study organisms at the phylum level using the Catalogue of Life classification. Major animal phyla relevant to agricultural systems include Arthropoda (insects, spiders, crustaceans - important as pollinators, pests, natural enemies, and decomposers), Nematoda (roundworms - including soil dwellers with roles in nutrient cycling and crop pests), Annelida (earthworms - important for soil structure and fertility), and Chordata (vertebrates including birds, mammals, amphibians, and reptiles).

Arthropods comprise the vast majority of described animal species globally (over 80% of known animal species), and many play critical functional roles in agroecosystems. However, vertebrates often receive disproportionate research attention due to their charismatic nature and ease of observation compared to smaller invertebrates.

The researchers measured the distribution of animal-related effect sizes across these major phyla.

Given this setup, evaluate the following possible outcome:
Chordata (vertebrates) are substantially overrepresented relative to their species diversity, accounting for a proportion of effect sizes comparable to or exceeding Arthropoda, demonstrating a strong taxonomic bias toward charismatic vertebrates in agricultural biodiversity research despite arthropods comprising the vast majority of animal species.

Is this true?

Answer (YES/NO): NO